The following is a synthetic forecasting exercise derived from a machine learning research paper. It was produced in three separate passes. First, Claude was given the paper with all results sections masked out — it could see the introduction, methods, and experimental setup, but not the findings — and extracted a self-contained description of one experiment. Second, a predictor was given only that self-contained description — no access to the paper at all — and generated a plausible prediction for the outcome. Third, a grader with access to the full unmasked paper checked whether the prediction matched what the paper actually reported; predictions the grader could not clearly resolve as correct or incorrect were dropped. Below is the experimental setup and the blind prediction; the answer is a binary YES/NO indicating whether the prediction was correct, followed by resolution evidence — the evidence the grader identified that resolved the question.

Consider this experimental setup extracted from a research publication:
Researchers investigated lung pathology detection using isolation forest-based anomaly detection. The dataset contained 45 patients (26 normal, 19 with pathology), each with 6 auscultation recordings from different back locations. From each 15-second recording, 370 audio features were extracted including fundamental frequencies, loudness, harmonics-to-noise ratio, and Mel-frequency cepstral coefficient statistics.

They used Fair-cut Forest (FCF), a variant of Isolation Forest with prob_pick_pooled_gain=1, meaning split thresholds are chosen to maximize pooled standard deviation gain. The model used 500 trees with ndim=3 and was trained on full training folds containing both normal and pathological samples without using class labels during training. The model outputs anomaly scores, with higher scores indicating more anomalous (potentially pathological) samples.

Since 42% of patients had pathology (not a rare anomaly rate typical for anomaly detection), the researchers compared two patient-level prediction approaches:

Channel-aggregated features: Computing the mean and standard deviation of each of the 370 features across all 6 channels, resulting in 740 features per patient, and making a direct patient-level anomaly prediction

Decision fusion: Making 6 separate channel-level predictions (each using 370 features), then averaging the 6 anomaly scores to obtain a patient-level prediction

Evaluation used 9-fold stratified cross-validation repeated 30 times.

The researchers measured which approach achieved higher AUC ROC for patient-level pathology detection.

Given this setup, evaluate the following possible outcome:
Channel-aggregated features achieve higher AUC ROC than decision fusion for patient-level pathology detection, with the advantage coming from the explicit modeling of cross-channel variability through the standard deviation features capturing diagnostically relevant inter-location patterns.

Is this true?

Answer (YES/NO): NO